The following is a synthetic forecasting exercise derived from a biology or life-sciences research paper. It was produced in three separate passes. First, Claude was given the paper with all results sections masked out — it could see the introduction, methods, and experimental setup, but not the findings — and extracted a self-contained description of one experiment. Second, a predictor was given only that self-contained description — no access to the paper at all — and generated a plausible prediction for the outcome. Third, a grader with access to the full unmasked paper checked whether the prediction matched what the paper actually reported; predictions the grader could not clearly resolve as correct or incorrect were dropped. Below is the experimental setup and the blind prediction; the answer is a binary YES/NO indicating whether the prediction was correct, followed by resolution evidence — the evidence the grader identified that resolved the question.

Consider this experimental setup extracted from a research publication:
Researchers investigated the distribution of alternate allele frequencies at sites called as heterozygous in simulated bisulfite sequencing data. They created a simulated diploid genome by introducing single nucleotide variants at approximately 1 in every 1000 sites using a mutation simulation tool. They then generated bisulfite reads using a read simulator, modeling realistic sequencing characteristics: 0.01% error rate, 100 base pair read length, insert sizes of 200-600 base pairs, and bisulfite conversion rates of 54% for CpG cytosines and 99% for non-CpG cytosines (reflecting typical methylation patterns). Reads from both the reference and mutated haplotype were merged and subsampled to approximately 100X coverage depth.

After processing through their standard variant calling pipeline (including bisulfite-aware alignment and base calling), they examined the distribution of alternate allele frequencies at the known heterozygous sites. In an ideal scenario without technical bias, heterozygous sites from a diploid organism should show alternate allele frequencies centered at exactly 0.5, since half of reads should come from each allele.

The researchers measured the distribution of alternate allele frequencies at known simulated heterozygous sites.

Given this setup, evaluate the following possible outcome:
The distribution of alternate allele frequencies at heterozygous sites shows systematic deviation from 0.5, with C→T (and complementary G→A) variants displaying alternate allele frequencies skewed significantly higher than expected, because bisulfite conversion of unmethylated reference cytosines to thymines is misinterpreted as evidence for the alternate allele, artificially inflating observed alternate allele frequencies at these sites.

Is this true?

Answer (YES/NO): NO